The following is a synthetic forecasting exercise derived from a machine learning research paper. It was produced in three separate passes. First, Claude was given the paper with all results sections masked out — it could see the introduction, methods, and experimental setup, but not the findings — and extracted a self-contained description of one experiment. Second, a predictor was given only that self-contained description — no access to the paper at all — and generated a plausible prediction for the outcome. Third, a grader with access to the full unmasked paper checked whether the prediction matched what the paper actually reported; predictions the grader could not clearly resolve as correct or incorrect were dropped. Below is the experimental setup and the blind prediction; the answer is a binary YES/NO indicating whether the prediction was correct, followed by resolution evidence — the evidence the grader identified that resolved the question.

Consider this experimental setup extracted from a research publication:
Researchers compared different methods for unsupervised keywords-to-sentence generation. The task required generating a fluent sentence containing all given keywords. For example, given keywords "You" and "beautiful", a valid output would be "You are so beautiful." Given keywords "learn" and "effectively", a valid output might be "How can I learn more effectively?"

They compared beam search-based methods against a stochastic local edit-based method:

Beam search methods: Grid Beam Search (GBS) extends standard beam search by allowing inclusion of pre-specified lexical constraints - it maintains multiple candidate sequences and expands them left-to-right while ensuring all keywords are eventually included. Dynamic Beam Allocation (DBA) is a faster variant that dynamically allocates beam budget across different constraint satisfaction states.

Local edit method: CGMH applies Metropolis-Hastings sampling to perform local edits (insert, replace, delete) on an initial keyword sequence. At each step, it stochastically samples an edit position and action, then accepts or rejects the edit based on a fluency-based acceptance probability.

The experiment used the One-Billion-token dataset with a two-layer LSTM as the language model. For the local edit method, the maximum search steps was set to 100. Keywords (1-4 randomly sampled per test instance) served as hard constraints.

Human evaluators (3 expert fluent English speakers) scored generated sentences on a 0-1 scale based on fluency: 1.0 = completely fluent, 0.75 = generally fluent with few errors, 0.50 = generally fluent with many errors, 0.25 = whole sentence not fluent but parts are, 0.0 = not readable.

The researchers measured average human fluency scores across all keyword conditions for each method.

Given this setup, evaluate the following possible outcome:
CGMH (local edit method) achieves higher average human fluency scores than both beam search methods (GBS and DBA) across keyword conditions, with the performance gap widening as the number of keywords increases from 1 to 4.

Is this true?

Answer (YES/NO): NO